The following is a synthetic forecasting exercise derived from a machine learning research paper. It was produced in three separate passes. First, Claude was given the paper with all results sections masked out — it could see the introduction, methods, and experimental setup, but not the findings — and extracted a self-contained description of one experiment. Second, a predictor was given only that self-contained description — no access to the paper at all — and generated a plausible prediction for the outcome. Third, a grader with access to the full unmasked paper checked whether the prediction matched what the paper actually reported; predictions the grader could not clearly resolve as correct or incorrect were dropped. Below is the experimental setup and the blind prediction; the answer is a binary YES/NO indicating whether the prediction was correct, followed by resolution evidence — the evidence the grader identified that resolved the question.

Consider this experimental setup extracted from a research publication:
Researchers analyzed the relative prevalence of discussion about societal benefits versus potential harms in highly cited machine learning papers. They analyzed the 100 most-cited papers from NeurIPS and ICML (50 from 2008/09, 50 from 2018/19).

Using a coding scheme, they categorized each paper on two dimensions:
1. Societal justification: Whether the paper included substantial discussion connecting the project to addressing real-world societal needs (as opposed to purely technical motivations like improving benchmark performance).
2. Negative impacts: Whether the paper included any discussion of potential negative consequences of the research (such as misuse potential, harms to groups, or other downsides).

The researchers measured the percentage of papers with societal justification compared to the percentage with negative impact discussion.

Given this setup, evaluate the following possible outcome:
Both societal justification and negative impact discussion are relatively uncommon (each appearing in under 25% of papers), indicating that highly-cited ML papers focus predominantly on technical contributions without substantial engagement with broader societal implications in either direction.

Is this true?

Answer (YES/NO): YES